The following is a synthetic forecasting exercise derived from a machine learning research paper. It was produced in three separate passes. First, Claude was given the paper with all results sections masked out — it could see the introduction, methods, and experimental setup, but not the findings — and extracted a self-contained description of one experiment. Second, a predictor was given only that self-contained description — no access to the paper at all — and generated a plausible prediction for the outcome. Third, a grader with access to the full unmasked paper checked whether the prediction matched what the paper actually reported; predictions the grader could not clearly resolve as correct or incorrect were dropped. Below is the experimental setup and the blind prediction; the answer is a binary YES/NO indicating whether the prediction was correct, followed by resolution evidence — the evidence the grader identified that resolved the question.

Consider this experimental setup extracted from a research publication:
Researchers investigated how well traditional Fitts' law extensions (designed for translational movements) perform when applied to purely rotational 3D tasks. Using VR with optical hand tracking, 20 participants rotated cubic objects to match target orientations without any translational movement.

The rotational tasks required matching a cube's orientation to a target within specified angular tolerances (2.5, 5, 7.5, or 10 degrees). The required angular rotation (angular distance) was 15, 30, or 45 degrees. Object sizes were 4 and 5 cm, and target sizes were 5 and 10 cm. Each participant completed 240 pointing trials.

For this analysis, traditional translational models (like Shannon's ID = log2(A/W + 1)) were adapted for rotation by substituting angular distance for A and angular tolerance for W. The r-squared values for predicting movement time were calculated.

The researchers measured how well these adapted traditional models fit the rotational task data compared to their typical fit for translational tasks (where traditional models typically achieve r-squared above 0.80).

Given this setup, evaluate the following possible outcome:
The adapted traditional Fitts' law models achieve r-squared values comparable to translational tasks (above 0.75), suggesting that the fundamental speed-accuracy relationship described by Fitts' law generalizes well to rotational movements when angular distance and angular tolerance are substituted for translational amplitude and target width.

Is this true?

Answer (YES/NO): NO